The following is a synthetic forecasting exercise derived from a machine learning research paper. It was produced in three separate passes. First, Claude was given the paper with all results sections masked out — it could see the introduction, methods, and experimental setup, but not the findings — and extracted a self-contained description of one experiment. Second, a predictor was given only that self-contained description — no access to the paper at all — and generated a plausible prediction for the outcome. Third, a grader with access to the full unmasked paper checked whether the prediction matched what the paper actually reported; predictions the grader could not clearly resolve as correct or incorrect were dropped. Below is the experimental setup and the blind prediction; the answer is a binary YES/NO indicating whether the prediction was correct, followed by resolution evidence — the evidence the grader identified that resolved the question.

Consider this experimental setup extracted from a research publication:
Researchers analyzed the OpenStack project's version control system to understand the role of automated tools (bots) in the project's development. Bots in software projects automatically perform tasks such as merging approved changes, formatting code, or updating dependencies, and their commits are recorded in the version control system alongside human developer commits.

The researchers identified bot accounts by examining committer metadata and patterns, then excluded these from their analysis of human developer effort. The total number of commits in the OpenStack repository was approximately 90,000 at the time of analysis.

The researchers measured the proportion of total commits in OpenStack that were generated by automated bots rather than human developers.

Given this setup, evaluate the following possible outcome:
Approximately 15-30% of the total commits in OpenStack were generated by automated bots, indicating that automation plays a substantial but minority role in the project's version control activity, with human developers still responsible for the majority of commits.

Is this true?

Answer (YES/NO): YES